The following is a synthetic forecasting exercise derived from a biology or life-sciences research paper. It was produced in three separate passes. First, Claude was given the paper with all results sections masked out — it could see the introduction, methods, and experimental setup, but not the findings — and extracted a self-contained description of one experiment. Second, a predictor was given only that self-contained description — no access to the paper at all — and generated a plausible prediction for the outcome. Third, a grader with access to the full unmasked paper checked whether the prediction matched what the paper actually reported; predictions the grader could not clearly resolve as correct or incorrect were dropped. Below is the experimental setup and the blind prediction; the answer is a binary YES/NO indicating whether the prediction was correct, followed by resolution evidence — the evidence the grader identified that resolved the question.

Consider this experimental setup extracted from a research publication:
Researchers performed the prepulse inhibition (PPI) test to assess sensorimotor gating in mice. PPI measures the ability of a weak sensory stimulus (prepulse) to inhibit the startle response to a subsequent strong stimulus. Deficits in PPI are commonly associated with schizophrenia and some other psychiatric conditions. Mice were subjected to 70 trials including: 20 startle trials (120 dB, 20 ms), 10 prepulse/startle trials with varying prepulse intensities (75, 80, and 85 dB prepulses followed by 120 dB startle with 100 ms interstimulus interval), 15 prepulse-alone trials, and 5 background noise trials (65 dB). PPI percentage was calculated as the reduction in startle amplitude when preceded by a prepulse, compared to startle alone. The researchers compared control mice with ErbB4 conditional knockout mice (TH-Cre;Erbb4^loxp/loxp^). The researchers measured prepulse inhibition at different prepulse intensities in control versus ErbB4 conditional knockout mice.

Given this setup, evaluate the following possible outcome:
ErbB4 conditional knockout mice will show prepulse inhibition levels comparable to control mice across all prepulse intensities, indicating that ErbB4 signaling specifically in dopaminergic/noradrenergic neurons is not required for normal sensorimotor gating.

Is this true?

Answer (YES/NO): YES